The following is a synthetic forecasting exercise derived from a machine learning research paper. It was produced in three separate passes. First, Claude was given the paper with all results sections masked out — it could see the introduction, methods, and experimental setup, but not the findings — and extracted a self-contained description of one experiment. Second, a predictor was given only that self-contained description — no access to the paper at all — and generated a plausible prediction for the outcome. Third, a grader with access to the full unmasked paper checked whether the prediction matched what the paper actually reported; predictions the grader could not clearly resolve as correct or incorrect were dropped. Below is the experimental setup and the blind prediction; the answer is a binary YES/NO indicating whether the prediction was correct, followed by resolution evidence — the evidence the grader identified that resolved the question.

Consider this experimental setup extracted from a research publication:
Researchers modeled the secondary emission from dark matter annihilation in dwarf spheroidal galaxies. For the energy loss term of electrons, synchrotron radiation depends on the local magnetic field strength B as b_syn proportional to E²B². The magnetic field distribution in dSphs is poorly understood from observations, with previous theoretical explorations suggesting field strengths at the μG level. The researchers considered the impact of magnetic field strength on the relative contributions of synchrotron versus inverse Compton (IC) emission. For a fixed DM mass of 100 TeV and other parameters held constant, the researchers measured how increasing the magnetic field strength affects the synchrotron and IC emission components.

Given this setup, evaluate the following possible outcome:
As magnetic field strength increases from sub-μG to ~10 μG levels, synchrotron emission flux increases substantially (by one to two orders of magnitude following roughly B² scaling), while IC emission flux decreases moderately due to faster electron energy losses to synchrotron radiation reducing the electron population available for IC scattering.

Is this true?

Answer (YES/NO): NO